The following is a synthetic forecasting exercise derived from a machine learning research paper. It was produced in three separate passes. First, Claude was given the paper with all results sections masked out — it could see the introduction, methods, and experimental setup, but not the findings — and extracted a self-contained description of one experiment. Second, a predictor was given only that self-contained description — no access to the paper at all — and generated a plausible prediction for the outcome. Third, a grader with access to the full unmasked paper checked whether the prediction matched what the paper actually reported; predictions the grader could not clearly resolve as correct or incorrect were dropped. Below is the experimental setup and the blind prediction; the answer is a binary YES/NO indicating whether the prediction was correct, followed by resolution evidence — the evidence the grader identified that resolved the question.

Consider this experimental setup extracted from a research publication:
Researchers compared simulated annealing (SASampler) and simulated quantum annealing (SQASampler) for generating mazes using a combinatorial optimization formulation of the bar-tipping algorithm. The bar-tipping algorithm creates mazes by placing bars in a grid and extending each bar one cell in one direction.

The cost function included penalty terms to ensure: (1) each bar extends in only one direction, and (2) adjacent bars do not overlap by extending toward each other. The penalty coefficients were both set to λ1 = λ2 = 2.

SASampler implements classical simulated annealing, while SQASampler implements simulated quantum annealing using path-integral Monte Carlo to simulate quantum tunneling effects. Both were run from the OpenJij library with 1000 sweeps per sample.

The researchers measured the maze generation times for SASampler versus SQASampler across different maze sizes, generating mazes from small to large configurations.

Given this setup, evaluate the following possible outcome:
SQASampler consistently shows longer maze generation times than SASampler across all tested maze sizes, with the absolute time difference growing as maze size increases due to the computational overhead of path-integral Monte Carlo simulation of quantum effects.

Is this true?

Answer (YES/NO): YES